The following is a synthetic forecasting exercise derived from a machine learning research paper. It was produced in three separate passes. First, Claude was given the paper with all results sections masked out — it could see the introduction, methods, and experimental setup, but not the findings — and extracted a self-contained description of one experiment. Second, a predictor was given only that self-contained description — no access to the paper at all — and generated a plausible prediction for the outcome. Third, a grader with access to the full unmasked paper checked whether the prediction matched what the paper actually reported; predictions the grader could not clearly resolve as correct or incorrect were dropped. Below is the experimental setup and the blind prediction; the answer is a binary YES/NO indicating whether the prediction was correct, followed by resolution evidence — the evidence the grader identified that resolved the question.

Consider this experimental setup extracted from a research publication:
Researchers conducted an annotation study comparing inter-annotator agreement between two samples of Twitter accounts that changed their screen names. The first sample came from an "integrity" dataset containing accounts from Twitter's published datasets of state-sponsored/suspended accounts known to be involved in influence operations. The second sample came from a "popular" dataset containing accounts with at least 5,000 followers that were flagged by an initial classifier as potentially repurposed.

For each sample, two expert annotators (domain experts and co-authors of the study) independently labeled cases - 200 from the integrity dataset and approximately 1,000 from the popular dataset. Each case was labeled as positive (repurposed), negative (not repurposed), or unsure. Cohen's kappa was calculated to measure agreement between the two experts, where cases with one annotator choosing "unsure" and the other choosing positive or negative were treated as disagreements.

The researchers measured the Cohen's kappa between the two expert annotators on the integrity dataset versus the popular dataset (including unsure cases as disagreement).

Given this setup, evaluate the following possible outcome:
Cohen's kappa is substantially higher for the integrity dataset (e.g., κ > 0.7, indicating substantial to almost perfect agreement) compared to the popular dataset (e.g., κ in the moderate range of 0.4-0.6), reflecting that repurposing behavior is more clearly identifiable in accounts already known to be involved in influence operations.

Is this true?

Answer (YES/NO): NO